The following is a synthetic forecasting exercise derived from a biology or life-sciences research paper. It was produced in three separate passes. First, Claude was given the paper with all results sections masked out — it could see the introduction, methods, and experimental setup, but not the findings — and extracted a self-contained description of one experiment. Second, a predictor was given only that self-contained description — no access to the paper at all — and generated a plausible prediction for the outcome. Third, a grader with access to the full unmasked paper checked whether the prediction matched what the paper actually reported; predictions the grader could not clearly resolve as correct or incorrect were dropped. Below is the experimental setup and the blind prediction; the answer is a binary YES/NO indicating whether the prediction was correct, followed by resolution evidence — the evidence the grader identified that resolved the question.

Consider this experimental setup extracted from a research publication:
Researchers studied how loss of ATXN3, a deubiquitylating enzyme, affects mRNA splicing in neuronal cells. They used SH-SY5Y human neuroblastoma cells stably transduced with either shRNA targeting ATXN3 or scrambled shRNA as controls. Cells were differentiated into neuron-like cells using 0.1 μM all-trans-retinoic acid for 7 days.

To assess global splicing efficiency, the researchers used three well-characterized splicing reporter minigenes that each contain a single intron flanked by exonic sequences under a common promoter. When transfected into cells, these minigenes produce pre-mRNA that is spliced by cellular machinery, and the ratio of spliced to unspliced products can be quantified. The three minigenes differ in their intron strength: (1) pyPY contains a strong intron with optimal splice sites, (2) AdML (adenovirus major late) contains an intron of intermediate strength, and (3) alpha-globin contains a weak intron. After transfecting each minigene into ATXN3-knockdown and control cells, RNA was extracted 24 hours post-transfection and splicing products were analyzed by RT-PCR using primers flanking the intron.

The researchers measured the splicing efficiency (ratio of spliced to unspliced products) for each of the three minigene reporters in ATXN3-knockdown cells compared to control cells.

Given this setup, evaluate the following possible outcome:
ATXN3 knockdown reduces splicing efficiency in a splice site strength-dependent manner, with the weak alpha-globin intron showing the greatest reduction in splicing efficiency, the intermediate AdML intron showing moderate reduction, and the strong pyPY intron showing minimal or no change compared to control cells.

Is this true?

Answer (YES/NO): NO